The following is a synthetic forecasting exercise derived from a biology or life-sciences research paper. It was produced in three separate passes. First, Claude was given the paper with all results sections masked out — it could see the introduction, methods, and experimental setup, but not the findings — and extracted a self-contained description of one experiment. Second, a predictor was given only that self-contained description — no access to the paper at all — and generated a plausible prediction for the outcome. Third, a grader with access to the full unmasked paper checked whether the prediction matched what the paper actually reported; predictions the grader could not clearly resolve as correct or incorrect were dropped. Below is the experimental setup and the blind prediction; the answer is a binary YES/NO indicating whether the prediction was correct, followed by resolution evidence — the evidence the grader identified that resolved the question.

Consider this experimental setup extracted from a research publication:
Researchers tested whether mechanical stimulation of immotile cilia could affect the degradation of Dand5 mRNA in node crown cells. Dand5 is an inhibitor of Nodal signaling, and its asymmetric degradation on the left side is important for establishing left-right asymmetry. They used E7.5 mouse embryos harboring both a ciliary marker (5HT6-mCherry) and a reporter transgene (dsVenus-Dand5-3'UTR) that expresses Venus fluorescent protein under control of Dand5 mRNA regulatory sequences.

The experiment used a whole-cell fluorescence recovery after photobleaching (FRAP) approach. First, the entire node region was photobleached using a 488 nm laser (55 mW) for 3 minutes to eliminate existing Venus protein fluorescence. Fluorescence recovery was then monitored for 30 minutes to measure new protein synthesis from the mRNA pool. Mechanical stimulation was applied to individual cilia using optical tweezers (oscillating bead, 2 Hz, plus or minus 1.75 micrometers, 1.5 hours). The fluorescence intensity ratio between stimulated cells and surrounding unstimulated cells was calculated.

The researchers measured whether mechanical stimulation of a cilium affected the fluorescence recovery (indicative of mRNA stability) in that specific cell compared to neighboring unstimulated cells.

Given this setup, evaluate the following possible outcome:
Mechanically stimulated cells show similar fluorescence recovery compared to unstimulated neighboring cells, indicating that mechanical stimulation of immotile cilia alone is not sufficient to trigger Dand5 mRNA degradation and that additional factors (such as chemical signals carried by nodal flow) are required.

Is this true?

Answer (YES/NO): NO